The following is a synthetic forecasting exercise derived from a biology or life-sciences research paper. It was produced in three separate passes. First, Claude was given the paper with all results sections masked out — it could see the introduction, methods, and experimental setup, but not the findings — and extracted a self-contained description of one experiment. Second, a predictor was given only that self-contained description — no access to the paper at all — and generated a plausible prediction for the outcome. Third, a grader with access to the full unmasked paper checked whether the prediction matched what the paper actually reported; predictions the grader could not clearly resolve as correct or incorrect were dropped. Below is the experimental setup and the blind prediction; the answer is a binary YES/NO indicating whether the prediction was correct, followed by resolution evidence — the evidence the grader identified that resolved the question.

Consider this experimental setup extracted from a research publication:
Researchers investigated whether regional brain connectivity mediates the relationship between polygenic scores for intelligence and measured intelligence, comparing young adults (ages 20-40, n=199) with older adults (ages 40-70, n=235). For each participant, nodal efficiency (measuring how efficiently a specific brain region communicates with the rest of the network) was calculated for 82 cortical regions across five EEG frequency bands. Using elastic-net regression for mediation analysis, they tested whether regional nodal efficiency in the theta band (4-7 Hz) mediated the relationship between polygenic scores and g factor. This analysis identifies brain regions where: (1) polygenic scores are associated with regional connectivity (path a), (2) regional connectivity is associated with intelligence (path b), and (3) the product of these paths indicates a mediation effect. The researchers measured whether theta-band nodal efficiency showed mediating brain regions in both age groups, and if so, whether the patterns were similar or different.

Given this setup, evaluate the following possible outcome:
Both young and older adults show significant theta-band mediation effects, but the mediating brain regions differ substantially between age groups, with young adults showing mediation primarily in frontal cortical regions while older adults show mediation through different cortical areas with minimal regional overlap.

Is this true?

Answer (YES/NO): NO